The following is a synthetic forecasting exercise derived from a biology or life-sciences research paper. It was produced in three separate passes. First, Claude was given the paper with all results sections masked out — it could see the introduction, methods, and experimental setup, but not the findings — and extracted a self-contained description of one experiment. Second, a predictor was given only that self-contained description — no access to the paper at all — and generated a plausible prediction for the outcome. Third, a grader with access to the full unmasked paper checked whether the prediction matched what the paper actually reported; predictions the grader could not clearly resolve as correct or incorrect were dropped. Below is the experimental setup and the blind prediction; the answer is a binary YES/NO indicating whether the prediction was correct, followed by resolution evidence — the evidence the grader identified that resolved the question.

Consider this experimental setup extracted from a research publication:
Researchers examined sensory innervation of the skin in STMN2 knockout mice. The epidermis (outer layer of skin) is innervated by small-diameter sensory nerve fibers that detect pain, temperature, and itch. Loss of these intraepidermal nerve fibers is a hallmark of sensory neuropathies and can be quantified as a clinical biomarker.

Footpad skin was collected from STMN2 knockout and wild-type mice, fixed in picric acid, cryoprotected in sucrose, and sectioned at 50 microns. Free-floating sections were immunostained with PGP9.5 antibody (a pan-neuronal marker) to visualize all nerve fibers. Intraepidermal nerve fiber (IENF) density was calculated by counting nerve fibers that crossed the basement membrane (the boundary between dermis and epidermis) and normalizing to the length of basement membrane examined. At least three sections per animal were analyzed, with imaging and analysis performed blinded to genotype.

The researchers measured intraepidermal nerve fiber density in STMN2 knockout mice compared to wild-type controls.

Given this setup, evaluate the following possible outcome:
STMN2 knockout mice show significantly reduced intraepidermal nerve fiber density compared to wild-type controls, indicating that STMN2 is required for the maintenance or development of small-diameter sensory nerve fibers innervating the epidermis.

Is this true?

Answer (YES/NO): YES